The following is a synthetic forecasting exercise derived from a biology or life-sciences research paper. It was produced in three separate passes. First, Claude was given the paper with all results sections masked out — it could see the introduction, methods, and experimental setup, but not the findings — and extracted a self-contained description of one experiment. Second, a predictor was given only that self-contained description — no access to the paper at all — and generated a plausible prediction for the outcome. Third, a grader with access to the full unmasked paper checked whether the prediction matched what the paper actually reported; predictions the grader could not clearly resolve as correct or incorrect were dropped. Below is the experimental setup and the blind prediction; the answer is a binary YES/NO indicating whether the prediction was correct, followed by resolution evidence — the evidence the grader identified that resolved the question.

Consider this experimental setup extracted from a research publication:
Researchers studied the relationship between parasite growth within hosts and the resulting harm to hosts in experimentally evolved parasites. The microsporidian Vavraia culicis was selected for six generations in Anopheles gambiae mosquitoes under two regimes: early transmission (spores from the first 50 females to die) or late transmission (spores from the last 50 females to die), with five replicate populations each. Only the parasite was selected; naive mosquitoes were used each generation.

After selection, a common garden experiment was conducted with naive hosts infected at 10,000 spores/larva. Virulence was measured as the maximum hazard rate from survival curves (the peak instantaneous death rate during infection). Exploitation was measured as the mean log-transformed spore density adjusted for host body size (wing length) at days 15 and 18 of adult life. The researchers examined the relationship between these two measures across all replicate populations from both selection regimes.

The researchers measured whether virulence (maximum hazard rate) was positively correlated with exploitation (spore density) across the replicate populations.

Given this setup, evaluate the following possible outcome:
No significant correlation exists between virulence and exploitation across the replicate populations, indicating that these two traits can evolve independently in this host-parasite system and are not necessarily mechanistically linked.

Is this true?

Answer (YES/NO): NO